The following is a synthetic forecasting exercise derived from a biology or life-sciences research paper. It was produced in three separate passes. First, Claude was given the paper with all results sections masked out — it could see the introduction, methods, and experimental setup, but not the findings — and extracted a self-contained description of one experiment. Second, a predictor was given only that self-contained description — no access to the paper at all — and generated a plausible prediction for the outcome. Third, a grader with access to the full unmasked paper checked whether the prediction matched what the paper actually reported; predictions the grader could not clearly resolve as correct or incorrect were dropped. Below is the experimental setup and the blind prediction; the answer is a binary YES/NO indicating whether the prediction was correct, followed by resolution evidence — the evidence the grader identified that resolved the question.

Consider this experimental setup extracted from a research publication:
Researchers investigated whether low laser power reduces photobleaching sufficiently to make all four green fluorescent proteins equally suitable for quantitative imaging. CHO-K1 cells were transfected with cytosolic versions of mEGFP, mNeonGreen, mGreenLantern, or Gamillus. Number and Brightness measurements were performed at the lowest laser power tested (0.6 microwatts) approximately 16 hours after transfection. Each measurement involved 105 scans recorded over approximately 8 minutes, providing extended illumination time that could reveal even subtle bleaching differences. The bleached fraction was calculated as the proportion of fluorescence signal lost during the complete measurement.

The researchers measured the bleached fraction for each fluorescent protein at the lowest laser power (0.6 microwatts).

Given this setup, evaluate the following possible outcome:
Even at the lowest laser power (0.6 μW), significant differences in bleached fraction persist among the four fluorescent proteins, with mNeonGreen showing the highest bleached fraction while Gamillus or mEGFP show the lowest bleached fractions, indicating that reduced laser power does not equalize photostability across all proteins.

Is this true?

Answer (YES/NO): NO